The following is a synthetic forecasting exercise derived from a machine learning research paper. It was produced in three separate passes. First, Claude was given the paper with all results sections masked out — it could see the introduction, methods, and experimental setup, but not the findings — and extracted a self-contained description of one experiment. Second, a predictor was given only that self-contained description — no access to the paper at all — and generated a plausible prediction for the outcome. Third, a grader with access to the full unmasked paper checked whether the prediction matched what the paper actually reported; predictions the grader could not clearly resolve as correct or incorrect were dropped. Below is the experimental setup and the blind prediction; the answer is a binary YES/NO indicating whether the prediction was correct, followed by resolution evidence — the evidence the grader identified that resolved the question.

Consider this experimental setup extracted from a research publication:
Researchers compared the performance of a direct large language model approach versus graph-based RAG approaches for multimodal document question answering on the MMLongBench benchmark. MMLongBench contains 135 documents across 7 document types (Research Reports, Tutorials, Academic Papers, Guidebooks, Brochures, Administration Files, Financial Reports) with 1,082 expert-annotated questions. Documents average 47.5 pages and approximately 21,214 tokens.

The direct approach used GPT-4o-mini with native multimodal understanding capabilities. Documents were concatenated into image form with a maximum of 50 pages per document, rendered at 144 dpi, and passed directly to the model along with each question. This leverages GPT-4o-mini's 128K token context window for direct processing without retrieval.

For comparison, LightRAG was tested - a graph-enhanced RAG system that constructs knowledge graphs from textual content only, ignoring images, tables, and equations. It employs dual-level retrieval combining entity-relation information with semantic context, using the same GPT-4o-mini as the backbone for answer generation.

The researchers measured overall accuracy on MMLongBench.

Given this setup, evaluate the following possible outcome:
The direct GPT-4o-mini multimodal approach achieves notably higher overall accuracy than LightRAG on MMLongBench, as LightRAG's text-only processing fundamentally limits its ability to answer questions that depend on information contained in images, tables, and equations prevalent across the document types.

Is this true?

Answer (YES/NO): NO